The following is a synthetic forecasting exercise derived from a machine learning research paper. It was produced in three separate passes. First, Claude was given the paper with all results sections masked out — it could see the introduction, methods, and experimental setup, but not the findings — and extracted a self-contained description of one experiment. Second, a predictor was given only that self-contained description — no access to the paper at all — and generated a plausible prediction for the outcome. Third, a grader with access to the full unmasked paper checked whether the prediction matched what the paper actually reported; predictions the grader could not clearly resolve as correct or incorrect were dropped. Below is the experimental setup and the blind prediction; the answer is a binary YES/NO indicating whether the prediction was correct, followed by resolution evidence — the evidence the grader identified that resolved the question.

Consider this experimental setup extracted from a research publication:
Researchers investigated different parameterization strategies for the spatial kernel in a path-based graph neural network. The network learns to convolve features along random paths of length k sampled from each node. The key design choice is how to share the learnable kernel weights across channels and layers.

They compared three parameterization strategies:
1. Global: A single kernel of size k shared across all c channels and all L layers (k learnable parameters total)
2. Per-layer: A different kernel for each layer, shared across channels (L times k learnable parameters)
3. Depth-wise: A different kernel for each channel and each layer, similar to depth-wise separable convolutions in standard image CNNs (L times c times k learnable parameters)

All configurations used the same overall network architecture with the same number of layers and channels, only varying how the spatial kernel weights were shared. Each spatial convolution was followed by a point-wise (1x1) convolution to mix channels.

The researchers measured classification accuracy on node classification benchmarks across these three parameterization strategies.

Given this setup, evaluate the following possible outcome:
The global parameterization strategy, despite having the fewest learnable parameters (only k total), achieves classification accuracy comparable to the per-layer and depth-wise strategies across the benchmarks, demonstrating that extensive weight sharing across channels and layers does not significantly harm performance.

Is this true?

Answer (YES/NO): NO